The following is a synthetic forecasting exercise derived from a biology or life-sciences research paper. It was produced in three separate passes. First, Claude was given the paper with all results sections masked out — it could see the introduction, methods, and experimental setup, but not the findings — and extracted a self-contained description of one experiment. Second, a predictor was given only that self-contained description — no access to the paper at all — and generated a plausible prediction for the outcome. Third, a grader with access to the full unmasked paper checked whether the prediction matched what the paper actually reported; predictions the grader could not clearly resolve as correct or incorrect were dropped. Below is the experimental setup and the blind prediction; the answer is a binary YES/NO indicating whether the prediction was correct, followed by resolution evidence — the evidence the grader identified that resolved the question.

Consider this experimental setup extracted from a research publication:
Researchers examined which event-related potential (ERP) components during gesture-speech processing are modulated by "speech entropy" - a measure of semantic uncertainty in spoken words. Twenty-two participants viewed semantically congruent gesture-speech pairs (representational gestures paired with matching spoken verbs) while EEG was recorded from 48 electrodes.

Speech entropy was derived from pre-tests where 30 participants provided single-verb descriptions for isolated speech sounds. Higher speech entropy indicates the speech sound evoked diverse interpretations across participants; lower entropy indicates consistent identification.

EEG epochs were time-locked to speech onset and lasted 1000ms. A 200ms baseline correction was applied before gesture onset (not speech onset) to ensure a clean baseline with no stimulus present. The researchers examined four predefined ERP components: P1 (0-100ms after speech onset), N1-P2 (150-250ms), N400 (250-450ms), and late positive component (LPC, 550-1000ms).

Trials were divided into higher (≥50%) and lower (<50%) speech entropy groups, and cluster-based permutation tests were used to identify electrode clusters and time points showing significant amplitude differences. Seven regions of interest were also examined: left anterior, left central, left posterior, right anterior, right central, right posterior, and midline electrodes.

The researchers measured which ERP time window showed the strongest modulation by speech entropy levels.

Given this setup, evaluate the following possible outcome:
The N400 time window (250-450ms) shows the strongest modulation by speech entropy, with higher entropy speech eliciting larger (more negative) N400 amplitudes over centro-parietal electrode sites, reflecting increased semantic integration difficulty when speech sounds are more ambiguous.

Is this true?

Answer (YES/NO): NO